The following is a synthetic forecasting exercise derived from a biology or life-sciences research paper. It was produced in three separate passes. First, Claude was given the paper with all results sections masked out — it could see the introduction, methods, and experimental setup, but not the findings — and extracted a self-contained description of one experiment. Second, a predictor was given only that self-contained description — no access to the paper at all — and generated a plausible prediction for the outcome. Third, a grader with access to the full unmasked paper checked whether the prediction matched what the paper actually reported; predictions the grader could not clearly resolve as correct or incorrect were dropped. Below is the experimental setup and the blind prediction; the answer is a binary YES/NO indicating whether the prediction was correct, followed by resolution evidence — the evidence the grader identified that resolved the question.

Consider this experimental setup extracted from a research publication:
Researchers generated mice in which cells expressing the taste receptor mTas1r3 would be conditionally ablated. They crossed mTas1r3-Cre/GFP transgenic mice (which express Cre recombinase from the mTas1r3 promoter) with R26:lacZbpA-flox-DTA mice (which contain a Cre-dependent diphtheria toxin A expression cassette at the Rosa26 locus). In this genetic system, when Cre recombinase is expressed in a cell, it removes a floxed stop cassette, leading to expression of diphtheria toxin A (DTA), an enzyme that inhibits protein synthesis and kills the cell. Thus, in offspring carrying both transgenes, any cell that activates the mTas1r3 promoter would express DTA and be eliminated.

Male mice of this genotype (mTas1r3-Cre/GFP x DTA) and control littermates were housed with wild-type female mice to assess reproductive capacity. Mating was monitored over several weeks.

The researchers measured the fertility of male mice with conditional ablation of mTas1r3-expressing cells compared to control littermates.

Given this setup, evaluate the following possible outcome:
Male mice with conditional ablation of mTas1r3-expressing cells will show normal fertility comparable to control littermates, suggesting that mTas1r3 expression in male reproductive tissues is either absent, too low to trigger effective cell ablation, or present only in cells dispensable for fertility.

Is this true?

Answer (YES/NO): NO